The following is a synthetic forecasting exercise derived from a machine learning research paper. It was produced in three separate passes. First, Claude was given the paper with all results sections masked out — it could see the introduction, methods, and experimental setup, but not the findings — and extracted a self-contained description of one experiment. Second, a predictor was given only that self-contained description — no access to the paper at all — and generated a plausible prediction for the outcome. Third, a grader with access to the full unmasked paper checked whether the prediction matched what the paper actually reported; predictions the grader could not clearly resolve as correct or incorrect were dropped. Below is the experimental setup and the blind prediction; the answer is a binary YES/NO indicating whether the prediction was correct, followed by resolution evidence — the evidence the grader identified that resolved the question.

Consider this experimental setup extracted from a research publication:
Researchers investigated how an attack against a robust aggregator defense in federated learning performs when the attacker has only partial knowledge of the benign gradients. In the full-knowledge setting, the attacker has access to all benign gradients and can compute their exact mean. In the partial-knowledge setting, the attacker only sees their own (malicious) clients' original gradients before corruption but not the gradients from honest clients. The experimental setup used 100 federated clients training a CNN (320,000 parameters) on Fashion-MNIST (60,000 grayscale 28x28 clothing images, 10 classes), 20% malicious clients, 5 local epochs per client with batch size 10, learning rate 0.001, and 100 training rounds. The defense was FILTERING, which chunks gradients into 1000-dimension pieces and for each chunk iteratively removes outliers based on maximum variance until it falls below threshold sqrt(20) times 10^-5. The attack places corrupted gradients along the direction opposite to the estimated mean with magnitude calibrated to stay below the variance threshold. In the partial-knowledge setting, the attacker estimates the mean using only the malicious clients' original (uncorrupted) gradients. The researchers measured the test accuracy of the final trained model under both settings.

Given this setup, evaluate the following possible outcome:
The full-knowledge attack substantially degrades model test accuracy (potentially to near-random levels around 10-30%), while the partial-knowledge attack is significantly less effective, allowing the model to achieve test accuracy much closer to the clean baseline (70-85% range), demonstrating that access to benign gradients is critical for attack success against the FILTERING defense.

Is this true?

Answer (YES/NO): NO